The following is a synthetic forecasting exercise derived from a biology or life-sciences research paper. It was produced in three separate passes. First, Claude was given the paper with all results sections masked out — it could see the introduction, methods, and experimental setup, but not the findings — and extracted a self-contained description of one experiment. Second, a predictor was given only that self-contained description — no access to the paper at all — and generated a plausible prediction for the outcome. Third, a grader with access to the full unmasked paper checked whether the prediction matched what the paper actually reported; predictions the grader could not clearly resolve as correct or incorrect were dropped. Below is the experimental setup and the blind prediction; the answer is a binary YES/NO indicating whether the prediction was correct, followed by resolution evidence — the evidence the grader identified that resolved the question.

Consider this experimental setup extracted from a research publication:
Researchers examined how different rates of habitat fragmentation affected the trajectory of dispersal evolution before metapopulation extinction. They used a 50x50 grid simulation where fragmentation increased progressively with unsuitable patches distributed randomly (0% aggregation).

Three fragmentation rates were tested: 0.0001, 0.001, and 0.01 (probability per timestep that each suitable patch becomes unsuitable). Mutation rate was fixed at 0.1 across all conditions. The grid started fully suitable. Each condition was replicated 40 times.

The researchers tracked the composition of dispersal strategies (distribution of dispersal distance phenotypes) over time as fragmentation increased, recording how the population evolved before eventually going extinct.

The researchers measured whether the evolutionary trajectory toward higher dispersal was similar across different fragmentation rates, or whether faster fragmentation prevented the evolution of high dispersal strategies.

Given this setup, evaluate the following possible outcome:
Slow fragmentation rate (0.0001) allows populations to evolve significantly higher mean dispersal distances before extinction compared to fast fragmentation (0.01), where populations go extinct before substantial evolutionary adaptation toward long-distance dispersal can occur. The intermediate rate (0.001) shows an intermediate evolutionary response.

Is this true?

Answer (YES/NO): YES